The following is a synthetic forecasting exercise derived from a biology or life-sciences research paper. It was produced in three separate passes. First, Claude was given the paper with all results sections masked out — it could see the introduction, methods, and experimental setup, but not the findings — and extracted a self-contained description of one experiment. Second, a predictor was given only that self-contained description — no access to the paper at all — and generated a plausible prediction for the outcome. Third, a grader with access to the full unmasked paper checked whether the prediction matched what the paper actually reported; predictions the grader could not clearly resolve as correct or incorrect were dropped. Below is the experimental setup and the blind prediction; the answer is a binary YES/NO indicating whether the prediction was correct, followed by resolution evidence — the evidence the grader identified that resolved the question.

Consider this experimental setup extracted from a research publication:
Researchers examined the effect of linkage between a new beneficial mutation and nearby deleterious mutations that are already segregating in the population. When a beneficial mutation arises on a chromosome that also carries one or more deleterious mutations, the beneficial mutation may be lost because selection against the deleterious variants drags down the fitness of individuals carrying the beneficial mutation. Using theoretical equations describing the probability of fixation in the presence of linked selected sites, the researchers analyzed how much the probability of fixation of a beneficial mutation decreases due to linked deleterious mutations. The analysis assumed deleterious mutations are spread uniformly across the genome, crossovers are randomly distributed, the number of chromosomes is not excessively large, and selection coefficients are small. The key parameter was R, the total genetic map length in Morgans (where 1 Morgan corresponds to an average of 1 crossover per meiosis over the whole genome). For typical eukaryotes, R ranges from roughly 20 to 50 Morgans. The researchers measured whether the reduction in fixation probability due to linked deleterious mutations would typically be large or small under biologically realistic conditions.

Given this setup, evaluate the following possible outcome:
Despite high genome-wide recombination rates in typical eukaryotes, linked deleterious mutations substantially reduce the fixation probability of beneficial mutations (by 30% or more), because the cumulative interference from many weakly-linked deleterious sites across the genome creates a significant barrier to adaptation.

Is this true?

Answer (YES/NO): NO